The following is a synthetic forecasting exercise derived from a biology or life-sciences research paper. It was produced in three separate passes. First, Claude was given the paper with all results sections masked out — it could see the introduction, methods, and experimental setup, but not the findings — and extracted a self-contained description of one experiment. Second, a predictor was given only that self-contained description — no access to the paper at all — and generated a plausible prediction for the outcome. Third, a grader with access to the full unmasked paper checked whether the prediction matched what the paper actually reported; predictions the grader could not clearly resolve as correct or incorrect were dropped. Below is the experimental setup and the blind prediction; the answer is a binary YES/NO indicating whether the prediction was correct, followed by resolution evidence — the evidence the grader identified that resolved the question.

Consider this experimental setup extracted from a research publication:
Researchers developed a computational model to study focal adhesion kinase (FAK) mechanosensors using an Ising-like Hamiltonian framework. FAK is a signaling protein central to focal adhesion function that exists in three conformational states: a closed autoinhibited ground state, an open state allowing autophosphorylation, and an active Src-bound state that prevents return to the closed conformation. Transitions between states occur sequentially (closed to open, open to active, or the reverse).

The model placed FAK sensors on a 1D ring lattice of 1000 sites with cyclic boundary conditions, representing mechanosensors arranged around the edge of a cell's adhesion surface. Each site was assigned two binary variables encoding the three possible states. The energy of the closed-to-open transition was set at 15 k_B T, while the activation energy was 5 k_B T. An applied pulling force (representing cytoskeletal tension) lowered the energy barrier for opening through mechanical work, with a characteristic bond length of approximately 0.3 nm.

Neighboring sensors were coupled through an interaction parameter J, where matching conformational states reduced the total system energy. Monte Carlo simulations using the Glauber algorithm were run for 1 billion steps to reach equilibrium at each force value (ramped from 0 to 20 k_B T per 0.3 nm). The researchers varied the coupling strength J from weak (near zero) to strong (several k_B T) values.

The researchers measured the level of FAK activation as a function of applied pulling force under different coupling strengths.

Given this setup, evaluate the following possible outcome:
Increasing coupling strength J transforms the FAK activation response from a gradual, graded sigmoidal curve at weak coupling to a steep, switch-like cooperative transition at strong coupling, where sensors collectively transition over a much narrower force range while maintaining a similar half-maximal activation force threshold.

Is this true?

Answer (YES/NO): NO